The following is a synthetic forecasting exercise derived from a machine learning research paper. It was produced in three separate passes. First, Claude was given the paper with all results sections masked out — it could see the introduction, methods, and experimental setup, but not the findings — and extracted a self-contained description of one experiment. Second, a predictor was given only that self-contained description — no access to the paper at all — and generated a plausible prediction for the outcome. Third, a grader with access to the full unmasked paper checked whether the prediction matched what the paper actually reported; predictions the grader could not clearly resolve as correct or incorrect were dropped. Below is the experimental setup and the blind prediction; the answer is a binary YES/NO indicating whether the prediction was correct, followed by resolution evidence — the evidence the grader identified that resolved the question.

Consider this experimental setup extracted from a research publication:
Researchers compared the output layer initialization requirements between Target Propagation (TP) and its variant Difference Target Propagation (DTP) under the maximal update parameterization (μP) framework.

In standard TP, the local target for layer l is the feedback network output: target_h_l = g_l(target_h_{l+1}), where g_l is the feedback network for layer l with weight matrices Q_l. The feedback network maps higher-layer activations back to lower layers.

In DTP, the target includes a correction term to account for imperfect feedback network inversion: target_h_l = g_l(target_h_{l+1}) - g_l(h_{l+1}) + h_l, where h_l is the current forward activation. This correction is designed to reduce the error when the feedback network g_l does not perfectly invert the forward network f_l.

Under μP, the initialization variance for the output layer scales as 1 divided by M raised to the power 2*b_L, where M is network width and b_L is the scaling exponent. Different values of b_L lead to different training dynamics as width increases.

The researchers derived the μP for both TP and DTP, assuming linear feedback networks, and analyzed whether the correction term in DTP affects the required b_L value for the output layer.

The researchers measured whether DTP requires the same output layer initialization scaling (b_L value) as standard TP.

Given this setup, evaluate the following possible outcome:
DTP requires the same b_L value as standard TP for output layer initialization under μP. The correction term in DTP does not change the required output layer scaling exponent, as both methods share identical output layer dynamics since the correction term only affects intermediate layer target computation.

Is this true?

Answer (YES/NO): YES